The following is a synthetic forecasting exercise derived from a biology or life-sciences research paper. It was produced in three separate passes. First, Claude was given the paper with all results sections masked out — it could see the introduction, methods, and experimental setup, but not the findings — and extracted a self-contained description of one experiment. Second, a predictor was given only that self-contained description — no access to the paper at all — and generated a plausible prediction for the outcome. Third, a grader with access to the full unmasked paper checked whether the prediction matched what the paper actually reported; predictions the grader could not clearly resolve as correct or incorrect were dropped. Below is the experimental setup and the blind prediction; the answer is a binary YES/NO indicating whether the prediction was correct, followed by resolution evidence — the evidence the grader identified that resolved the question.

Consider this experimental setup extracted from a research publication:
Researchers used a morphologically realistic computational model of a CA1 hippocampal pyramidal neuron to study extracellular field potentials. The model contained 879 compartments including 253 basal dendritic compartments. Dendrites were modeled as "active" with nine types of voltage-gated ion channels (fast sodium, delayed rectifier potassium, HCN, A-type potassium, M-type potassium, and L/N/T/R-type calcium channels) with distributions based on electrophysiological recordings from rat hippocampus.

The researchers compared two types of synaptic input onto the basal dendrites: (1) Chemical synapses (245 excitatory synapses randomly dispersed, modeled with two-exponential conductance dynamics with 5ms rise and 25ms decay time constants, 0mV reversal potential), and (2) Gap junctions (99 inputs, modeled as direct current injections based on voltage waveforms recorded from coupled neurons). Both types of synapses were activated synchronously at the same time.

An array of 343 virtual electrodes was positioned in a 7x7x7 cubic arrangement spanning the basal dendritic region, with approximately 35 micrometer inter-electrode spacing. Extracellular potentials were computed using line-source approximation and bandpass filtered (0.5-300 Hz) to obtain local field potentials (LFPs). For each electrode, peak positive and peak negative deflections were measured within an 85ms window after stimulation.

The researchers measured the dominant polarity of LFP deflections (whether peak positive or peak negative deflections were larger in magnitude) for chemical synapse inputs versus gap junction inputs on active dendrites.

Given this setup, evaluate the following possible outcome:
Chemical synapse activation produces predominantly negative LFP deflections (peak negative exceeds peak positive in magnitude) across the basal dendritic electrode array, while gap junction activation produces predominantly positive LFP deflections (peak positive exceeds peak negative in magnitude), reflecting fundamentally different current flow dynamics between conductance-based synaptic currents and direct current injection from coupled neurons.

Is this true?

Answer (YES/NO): YES